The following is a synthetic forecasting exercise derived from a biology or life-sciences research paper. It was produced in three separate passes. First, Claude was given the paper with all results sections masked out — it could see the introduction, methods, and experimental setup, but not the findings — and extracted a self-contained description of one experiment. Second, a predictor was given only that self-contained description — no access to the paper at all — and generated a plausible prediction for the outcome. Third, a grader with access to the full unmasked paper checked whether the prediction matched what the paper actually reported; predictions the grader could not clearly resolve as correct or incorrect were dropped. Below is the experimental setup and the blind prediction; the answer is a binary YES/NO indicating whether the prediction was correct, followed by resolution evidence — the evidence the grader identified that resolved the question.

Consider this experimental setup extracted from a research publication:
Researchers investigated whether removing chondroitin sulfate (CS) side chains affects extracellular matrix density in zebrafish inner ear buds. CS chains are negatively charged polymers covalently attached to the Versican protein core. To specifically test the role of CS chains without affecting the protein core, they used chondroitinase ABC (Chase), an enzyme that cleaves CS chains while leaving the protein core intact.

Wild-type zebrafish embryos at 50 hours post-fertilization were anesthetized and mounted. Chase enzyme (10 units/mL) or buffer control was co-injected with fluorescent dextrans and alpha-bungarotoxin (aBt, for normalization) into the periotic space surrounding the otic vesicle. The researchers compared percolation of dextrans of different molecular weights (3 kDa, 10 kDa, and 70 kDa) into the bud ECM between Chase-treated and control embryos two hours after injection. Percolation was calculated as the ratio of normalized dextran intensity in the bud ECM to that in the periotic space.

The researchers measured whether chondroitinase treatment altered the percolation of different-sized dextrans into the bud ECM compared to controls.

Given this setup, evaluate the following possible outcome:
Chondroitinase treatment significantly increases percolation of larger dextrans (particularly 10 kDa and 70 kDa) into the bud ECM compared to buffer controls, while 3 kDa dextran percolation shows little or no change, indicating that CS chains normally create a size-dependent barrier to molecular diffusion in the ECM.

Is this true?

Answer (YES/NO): NO